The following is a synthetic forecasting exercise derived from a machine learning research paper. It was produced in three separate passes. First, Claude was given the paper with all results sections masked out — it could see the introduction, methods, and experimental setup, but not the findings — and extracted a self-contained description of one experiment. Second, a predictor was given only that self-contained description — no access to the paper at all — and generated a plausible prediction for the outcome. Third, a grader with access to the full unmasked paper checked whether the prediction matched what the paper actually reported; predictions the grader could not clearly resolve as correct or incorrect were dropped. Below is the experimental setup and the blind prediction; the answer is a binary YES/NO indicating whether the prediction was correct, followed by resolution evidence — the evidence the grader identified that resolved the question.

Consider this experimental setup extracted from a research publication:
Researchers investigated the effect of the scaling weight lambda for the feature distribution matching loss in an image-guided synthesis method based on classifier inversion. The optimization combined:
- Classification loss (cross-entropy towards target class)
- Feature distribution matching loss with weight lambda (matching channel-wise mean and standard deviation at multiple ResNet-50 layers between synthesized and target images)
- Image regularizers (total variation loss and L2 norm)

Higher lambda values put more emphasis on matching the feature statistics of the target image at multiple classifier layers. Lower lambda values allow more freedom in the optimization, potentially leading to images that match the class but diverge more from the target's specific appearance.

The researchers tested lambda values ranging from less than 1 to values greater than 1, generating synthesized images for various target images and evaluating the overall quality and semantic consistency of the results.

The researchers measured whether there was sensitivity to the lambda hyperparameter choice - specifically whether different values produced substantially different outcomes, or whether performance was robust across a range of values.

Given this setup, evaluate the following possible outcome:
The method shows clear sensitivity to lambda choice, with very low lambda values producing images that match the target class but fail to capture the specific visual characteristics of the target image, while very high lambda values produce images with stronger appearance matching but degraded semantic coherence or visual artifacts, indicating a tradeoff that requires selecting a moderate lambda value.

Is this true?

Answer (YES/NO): NO